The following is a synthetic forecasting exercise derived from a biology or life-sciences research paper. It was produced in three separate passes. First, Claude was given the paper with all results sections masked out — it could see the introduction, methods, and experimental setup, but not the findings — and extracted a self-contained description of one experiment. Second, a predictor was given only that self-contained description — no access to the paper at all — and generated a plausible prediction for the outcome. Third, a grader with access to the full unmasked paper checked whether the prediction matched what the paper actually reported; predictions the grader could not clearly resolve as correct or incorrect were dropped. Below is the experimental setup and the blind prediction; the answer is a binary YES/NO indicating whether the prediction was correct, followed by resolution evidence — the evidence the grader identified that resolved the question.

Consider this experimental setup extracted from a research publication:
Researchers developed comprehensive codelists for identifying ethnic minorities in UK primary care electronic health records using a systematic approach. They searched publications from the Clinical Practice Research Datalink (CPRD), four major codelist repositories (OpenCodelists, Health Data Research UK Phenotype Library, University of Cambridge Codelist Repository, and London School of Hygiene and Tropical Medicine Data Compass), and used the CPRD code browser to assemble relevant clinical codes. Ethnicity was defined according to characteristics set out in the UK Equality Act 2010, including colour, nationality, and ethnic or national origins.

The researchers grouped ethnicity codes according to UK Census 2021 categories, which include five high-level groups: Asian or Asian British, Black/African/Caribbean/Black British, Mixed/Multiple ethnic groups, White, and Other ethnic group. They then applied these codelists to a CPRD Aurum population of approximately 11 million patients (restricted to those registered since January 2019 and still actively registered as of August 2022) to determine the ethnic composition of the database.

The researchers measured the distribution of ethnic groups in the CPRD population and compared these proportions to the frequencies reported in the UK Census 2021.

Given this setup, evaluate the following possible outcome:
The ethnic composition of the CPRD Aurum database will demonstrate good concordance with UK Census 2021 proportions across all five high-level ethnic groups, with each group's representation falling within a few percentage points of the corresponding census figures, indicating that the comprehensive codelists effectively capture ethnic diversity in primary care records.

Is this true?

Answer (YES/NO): YES